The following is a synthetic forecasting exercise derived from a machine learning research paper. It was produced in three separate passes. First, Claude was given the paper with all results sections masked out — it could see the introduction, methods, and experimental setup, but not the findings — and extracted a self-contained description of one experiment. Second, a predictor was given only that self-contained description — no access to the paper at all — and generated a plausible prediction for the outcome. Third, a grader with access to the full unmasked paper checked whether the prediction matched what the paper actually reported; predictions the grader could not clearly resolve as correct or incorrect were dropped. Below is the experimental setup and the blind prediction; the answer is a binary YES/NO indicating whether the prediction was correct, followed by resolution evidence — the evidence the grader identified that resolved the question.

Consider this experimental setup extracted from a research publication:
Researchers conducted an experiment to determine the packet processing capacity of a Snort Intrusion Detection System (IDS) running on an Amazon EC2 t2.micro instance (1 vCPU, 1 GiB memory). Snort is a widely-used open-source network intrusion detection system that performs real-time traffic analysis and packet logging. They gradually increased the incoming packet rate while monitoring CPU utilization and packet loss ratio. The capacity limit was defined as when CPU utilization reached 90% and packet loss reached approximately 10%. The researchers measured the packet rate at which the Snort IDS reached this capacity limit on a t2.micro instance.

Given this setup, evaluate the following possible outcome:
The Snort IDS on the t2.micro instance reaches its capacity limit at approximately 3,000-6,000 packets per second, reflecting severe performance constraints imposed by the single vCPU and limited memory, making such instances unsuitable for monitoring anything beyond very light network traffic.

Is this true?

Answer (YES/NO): NO